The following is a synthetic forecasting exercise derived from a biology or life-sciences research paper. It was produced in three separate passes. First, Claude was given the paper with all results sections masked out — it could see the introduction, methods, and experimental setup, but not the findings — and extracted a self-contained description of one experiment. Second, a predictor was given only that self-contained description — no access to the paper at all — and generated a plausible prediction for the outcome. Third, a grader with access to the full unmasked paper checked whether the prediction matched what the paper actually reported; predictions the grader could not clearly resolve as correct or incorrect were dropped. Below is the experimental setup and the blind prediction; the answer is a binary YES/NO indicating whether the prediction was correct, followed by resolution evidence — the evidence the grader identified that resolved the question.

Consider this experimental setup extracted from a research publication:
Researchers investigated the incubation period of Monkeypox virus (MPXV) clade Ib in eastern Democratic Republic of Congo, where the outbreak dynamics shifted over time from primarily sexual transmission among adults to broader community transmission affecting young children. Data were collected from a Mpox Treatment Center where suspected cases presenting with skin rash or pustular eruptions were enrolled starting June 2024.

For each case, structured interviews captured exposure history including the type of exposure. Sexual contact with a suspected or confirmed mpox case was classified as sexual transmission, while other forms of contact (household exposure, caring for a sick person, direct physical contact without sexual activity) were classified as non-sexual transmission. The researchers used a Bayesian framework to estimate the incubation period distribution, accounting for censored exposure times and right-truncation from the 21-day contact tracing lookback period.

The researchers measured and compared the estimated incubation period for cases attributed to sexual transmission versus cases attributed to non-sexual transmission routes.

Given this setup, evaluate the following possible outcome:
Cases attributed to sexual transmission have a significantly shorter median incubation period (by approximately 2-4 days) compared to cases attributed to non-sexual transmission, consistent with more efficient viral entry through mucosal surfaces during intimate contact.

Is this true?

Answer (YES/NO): NO